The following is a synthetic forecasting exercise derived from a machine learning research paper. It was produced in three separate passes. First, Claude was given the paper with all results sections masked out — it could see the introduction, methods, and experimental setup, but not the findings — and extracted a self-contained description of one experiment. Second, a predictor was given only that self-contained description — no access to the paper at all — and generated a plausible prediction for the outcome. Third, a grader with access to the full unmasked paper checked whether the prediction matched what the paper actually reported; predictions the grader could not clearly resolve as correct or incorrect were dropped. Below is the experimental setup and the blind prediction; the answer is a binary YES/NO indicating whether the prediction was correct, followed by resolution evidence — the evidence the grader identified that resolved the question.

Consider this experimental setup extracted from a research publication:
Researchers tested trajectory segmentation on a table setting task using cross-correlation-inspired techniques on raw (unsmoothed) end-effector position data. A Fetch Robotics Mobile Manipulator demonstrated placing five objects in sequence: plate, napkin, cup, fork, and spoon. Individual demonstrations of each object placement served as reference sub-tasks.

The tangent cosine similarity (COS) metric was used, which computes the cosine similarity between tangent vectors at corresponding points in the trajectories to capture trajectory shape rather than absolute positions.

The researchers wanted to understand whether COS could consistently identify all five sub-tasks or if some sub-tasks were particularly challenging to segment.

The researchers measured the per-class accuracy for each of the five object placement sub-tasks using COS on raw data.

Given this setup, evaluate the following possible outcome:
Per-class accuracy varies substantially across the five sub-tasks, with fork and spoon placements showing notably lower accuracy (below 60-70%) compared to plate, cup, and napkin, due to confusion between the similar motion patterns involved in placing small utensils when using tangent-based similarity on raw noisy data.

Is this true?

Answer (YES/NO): NO